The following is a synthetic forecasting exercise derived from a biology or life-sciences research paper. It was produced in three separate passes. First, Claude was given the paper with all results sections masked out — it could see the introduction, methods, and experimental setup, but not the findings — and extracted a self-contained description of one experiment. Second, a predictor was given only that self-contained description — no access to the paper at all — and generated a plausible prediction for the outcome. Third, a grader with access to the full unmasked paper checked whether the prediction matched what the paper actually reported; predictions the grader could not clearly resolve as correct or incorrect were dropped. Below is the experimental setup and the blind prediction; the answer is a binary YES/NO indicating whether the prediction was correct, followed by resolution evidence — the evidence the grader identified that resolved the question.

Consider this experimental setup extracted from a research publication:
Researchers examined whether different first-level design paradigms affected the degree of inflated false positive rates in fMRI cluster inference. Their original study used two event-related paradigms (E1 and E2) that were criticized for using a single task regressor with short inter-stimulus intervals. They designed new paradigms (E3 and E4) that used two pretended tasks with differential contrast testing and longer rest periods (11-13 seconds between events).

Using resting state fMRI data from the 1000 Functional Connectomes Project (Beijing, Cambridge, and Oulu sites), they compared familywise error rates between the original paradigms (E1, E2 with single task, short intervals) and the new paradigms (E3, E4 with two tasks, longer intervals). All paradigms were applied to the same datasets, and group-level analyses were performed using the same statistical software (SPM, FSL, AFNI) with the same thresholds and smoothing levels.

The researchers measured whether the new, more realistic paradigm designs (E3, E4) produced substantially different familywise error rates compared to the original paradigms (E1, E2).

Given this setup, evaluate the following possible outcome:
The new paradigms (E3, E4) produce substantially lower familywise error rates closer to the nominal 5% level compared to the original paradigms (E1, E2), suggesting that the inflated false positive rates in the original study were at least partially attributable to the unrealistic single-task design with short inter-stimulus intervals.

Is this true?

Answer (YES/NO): NO